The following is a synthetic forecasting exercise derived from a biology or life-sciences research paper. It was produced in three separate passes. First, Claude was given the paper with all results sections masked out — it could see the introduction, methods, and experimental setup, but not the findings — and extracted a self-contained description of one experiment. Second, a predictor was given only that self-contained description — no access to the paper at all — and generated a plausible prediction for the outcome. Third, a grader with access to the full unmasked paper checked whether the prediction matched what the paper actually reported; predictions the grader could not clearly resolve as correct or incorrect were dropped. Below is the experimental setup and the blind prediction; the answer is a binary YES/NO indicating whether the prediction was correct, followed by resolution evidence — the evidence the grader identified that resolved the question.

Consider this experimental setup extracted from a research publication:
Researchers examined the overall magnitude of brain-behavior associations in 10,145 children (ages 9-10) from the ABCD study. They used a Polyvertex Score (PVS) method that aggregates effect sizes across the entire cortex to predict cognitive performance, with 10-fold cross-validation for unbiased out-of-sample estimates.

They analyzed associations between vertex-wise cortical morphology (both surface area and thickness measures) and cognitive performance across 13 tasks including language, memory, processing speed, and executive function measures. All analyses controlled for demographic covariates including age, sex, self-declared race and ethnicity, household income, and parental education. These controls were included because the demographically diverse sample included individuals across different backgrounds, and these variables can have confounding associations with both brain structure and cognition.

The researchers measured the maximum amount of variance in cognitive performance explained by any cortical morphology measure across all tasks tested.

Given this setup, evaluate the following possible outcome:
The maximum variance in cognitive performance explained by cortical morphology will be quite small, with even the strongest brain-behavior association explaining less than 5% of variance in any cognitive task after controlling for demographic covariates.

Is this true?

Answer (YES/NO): YES